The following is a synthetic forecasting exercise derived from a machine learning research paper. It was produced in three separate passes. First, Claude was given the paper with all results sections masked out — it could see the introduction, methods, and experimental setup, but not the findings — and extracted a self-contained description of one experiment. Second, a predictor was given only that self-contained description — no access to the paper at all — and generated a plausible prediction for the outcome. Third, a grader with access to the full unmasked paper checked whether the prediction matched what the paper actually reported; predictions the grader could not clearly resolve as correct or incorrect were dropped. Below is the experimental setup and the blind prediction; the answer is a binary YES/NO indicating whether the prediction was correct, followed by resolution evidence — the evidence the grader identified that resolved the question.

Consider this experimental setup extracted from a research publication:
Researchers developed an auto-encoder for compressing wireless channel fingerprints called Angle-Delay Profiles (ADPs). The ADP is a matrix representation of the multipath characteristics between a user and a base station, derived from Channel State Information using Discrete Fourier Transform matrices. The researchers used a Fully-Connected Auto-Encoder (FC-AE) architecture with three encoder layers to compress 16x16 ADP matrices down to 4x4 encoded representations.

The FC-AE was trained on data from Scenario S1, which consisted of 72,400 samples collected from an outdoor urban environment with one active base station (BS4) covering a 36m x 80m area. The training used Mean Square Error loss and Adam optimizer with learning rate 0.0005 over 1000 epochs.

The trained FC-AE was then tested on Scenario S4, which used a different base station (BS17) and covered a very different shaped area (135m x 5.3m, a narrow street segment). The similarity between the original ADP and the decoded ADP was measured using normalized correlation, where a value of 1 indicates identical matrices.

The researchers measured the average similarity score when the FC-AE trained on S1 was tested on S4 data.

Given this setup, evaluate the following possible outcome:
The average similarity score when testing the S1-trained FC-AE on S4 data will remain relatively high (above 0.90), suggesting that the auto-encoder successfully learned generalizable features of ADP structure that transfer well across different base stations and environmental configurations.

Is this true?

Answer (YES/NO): NO